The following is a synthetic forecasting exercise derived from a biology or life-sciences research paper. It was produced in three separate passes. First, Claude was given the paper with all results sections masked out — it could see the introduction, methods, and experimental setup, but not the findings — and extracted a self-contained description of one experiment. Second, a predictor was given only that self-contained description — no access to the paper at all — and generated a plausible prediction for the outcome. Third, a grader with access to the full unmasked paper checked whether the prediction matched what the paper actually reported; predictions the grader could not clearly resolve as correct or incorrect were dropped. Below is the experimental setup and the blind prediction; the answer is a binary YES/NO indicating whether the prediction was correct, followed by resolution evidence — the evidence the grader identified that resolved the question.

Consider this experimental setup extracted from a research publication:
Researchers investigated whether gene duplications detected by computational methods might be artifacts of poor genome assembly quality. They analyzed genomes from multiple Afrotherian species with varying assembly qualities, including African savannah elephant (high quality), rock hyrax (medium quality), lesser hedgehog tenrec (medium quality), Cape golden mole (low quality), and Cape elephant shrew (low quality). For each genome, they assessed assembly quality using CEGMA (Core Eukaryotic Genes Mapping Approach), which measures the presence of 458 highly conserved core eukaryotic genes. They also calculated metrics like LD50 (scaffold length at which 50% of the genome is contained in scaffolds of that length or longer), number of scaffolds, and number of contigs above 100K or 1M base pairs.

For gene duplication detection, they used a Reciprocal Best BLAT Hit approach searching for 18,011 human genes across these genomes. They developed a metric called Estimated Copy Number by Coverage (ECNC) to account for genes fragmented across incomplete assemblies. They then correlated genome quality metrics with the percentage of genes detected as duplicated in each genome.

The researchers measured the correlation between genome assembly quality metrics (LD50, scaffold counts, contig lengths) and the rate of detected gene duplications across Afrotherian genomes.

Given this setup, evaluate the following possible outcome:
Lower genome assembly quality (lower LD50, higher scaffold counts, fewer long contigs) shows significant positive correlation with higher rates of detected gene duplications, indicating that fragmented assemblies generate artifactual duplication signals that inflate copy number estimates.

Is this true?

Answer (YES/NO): YES